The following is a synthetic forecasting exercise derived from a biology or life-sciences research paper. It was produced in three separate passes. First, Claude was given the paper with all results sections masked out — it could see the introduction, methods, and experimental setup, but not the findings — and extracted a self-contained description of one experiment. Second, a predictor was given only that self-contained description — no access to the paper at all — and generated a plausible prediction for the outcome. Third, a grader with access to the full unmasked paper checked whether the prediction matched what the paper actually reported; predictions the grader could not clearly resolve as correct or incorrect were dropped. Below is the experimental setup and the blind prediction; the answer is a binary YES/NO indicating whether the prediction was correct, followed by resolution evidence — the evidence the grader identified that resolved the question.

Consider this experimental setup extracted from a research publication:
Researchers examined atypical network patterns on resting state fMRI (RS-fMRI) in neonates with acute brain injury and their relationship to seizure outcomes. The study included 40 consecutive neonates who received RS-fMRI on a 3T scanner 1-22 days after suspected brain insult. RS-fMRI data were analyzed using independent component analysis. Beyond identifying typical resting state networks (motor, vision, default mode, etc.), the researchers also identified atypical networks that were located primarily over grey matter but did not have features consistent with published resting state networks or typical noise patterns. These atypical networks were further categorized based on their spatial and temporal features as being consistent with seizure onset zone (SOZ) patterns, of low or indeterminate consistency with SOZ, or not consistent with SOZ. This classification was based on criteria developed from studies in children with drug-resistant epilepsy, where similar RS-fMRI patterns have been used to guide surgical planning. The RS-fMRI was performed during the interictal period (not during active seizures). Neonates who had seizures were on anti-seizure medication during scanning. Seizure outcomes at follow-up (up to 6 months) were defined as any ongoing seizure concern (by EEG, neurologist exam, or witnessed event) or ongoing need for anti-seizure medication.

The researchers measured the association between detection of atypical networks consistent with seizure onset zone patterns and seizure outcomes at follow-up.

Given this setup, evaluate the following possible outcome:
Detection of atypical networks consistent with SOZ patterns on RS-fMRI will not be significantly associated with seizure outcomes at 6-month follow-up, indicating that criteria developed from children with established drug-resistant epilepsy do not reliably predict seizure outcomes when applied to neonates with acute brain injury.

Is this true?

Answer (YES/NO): YES